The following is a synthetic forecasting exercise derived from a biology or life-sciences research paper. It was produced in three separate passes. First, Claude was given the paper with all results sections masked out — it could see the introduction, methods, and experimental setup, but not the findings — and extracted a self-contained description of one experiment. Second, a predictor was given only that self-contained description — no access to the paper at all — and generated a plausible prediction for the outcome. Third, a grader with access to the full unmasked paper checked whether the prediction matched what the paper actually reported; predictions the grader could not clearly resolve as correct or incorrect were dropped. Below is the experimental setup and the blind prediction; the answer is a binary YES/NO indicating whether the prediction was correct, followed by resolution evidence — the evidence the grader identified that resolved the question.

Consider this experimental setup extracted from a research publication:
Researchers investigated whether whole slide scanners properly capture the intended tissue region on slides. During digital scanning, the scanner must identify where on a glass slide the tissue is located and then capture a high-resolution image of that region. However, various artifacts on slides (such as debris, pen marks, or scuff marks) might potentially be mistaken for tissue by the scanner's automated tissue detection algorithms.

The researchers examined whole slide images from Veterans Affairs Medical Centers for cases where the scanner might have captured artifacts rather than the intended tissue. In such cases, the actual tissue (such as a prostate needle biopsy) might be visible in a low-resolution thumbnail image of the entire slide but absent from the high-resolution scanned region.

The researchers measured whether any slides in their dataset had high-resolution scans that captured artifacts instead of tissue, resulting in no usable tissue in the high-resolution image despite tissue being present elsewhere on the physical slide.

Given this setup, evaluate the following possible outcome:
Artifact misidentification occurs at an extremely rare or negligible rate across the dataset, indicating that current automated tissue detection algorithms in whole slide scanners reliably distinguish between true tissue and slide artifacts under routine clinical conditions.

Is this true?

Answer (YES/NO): YES